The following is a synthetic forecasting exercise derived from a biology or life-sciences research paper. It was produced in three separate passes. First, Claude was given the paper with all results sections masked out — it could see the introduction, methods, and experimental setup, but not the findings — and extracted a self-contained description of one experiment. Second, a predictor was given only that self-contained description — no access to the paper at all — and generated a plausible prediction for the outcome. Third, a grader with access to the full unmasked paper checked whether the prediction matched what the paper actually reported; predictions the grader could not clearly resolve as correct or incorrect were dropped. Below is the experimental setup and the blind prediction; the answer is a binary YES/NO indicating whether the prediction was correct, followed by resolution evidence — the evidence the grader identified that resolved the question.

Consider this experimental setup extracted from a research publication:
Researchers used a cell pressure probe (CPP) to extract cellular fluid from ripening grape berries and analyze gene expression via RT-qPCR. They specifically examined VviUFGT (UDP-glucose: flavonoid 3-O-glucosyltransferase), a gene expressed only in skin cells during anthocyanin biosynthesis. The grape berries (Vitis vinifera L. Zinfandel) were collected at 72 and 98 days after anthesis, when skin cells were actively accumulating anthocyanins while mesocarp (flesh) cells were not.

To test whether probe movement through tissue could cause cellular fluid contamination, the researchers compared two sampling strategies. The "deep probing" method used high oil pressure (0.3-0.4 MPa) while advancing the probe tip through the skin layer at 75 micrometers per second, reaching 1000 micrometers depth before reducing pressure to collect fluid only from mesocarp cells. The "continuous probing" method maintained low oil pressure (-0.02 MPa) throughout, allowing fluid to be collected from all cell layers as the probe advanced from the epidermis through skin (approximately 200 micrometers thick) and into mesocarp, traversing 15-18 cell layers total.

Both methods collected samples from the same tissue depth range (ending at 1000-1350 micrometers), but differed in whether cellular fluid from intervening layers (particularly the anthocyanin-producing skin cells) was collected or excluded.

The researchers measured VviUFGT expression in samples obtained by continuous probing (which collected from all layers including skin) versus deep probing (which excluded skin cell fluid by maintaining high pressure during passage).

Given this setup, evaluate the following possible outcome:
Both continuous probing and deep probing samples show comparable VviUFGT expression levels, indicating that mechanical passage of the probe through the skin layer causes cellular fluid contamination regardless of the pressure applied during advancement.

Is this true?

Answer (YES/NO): NO